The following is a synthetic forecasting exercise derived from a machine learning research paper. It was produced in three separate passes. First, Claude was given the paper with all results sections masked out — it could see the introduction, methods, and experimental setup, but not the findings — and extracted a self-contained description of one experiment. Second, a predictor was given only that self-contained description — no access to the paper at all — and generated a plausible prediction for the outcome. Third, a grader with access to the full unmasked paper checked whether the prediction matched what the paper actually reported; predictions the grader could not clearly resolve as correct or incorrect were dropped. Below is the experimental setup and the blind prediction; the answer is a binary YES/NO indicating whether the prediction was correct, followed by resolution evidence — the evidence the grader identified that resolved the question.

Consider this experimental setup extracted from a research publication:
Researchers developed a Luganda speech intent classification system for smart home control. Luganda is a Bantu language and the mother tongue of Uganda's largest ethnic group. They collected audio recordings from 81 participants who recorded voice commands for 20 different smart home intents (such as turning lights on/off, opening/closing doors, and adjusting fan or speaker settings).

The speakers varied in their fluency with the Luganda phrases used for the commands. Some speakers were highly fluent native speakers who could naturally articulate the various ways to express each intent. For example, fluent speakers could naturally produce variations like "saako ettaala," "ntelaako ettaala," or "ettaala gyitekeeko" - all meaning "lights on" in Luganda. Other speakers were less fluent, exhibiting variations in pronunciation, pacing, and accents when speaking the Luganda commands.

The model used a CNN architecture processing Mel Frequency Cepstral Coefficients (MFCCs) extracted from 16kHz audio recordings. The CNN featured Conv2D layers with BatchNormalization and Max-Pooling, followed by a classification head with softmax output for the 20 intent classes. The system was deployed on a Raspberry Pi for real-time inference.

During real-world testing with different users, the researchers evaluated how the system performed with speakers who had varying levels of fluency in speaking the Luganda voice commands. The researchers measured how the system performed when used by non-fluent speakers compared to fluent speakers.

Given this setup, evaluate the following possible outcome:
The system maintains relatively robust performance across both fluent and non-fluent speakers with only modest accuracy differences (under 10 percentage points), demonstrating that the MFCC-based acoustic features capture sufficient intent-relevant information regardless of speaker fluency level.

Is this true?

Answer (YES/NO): NO